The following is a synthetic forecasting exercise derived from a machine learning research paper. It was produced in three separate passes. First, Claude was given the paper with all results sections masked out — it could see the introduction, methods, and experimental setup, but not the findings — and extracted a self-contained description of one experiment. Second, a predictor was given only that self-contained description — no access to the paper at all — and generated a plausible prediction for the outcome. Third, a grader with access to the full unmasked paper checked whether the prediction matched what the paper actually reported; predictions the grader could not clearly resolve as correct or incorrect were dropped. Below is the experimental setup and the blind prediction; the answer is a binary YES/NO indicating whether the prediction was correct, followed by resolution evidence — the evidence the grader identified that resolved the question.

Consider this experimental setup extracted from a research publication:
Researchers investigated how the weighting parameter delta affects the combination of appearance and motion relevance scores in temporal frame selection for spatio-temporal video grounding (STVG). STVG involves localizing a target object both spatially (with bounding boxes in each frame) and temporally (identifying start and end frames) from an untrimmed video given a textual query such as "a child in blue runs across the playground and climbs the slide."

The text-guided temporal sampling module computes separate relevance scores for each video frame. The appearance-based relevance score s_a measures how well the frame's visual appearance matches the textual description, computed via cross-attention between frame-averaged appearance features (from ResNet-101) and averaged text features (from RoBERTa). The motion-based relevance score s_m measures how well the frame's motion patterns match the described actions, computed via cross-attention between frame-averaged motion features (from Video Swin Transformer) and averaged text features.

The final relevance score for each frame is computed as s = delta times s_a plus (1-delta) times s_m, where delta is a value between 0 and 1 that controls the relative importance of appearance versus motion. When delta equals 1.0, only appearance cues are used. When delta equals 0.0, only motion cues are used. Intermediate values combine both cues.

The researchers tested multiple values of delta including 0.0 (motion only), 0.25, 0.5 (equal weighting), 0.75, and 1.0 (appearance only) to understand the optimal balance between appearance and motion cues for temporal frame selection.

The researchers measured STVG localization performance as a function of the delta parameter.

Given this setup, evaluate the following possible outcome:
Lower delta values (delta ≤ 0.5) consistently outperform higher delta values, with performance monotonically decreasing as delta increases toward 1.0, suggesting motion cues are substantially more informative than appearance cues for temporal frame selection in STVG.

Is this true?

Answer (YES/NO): NO